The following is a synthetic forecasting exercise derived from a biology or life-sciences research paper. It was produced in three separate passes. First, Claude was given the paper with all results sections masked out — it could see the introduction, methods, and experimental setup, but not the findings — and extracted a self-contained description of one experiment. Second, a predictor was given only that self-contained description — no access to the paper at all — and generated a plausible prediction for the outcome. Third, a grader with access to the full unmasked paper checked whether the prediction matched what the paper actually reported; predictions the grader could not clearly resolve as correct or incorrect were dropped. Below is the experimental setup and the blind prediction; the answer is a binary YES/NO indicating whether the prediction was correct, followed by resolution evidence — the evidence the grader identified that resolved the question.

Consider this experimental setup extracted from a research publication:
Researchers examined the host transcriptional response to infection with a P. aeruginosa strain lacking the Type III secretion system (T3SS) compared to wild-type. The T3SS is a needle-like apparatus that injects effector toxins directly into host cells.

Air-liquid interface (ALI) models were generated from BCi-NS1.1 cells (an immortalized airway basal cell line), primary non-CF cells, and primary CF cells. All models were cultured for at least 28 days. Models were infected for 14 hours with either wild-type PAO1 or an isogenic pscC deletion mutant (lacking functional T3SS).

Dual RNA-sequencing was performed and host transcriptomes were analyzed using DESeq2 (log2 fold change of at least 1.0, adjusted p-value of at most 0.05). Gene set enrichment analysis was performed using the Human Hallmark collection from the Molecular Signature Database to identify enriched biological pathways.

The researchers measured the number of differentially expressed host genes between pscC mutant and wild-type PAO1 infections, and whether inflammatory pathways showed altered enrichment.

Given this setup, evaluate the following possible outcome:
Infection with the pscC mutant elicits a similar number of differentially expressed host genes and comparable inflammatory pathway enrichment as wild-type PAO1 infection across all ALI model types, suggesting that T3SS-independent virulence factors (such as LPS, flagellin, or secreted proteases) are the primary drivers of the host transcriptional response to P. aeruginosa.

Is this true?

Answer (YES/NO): NO